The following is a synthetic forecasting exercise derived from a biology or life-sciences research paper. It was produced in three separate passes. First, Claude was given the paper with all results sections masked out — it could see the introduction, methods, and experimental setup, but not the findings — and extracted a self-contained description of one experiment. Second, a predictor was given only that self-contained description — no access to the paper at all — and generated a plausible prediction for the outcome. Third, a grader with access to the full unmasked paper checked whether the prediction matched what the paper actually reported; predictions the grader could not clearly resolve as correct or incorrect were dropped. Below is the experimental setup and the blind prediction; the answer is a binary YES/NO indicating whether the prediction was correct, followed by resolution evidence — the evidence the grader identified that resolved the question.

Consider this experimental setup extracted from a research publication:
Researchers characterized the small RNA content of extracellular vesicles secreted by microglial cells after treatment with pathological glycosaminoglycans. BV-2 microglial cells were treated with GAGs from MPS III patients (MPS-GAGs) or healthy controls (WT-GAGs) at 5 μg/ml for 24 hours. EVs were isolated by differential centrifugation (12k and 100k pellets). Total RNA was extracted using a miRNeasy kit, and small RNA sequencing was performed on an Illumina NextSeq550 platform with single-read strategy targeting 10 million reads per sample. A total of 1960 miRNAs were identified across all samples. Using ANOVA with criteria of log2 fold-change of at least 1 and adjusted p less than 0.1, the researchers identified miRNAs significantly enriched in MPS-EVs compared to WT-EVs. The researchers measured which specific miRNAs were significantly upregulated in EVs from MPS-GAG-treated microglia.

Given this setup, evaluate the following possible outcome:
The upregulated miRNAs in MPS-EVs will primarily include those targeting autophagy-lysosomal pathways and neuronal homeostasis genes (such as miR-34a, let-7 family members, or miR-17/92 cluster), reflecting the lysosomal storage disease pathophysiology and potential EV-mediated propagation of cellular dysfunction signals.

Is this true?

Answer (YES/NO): NO